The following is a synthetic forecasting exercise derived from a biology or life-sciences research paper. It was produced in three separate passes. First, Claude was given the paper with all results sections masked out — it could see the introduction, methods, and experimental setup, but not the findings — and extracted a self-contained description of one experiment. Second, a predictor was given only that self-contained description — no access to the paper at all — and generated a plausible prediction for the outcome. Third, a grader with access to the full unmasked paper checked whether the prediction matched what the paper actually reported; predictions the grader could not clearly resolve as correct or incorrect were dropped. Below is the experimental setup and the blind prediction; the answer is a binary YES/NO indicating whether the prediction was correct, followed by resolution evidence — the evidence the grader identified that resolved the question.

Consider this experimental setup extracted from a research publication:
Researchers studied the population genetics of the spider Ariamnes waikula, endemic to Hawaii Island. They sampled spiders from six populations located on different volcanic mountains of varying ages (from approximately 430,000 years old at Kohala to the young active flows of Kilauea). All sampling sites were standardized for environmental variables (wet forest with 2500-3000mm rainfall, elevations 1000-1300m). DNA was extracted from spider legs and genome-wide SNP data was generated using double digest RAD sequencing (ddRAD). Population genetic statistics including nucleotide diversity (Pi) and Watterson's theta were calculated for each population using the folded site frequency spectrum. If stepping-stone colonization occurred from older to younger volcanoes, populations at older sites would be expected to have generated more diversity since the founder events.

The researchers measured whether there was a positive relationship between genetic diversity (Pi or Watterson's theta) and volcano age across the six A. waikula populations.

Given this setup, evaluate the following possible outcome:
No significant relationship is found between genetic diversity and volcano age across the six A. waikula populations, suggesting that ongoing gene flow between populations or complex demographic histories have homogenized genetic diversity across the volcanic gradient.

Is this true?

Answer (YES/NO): YES